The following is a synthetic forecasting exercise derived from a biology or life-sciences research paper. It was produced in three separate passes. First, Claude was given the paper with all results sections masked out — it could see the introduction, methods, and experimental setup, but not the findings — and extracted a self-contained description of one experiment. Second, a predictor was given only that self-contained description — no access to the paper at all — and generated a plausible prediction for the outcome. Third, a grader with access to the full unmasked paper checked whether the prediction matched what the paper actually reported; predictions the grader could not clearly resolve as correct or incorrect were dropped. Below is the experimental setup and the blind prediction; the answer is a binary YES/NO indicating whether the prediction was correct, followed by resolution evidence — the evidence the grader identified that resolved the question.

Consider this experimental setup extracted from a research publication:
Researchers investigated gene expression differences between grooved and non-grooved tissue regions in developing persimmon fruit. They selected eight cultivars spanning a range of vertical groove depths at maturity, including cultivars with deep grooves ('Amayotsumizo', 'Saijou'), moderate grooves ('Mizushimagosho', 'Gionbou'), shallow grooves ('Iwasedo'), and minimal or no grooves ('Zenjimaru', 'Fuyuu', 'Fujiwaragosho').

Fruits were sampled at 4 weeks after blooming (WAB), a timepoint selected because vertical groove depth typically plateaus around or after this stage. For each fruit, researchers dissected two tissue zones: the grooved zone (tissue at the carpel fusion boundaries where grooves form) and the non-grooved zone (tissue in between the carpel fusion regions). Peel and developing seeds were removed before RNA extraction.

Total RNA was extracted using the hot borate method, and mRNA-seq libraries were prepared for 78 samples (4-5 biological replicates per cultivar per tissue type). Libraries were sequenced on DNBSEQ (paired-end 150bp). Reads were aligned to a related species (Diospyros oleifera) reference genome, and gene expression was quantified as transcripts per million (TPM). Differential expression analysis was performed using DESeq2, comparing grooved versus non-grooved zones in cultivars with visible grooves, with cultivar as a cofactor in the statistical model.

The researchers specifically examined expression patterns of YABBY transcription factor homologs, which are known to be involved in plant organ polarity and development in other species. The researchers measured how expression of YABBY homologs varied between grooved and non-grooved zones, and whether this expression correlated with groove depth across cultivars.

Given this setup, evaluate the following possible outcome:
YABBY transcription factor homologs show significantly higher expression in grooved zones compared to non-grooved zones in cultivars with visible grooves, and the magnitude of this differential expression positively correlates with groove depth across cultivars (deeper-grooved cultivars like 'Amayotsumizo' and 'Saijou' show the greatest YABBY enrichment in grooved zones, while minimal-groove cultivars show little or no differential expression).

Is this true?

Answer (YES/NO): YES